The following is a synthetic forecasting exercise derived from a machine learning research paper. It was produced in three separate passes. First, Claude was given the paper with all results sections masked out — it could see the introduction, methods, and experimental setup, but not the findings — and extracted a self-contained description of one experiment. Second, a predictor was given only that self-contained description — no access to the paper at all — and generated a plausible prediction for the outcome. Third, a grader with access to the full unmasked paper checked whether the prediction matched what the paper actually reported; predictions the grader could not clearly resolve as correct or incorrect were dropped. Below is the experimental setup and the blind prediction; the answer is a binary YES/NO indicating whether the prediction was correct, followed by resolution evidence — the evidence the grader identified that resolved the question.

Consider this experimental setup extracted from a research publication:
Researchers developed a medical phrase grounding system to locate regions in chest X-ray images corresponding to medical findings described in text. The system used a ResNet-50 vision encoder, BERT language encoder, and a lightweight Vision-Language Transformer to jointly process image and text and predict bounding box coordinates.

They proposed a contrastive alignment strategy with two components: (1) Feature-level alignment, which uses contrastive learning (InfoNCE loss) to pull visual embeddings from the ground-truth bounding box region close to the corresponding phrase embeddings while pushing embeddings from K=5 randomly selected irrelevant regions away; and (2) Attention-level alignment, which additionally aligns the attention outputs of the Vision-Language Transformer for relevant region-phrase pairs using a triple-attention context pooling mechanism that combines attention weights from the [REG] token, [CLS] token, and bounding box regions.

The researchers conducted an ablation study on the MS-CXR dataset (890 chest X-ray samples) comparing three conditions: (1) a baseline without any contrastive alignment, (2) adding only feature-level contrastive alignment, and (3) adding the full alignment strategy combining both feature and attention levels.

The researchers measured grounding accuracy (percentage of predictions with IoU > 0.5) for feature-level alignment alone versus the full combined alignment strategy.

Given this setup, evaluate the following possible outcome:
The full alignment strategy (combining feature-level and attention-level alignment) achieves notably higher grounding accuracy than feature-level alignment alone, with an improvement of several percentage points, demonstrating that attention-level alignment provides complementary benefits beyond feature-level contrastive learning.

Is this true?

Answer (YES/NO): NO